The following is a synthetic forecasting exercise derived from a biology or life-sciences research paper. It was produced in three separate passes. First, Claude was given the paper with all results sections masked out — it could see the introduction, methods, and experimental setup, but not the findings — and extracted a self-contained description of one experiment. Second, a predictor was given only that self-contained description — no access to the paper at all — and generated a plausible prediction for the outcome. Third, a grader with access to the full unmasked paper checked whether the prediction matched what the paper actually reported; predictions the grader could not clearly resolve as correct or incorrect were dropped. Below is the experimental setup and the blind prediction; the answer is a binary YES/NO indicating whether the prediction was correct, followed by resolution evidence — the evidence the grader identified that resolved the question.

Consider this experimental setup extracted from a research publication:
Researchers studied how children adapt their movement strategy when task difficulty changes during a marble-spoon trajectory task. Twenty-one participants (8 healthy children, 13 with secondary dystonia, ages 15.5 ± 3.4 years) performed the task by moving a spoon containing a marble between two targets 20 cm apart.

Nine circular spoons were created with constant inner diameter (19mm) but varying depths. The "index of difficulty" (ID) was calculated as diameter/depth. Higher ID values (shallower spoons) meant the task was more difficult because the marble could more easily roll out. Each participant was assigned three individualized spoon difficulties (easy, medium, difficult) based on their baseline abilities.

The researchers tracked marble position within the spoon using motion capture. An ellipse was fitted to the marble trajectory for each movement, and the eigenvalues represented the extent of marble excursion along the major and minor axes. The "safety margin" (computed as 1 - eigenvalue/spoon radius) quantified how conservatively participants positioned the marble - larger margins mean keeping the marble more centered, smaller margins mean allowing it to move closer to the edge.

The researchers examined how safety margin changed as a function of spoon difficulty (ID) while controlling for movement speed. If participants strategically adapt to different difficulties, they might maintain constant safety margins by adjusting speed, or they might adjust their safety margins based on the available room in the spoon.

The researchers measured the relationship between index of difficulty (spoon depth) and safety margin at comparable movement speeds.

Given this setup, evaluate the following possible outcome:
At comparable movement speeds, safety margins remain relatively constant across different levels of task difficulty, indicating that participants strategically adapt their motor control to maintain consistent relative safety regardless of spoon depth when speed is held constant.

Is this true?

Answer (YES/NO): NO